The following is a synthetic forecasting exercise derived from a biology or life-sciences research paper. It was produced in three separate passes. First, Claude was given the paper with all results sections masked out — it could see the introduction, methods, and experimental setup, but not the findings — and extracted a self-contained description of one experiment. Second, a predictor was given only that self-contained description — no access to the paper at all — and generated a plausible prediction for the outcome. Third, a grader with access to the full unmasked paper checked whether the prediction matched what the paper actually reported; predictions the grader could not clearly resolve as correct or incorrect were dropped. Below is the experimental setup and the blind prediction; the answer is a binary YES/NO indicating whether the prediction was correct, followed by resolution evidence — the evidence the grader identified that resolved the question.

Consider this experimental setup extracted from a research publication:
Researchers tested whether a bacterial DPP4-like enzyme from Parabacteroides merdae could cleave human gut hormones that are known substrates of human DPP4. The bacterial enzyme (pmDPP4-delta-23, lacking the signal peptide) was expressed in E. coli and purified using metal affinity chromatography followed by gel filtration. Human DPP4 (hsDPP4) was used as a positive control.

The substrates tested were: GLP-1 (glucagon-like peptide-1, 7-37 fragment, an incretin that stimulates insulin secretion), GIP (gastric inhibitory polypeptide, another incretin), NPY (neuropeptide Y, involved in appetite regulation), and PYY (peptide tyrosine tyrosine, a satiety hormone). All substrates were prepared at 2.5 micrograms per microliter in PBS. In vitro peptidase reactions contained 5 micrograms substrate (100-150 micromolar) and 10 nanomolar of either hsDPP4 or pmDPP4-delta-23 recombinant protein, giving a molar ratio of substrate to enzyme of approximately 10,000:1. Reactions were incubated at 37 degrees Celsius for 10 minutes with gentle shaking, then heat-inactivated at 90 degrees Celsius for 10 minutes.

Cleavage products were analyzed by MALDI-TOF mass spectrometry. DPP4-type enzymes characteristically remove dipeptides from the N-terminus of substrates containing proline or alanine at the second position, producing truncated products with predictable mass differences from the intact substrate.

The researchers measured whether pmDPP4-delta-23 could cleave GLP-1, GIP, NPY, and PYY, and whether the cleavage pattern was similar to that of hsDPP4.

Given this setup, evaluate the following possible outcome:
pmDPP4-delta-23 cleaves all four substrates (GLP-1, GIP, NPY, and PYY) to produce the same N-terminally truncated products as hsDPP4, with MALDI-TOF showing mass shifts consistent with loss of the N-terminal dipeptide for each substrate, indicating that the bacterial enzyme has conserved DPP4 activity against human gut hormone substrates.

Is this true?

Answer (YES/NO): YES